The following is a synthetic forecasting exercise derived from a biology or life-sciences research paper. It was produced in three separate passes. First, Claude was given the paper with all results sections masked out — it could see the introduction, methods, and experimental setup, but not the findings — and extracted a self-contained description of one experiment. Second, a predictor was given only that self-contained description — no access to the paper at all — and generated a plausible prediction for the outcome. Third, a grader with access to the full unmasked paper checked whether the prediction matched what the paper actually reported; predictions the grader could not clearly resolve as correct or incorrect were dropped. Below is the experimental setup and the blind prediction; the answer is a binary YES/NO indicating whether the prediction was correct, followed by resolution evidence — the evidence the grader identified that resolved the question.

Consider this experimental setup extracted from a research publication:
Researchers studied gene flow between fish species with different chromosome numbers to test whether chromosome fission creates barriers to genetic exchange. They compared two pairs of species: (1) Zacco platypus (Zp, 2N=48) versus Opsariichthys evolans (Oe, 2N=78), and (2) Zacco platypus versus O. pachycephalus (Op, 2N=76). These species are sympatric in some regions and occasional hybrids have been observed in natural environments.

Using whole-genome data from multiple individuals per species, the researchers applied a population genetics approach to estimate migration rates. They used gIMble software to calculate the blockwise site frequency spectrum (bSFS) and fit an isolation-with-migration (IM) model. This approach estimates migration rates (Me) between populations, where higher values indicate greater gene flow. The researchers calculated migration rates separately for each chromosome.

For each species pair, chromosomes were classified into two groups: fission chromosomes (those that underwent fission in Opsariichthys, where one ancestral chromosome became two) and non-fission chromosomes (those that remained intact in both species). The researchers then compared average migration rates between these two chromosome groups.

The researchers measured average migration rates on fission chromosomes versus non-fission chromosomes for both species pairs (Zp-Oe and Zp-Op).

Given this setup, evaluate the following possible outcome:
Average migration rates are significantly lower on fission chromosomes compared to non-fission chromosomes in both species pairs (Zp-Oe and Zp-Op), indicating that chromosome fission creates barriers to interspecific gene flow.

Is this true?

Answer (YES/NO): YES